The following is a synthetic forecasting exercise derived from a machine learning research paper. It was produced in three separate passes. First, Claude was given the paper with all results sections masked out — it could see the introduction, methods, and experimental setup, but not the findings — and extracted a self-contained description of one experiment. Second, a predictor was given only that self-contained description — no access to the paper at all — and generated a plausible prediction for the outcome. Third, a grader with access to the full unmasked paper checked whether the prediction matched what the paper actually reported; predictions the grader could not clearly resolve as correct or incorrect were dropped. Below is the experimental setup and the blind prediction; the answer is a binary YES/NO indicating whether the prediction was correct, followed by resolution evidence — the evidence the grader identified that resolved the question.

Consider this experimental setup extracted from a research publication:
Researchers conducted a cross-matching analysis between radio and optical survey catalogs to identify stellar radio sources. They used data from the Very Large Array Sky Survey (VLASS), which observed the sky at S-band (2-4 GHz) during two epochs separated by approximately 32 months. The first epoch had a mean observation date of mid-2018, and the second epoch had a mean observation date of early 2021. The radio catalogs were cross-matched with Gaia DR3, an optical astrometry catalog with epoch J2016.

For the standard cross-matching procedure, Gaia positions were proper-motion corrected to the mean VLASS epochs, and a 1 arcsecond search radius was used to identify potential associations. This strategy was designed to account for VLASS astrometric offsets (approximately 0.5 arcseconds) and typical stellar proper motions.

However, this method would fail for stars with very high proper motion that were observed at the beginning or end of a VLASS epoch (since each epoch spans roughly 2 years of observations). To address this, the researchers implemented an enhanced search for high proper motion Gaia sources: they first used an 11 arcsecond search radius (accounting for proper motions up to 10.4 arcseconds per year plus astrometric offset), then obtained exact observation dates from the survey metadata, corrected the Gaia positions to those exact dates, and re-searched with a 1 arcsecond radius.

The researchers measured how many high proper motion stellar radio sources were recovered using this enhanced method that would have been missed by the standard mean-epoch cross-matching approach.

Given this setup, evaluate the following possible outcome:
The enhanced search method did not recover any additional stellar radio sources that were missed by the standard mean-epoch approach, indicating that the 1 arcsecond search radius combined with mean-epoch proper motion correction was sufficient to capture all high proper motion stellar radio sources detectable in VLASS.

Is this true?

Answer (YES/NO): NO